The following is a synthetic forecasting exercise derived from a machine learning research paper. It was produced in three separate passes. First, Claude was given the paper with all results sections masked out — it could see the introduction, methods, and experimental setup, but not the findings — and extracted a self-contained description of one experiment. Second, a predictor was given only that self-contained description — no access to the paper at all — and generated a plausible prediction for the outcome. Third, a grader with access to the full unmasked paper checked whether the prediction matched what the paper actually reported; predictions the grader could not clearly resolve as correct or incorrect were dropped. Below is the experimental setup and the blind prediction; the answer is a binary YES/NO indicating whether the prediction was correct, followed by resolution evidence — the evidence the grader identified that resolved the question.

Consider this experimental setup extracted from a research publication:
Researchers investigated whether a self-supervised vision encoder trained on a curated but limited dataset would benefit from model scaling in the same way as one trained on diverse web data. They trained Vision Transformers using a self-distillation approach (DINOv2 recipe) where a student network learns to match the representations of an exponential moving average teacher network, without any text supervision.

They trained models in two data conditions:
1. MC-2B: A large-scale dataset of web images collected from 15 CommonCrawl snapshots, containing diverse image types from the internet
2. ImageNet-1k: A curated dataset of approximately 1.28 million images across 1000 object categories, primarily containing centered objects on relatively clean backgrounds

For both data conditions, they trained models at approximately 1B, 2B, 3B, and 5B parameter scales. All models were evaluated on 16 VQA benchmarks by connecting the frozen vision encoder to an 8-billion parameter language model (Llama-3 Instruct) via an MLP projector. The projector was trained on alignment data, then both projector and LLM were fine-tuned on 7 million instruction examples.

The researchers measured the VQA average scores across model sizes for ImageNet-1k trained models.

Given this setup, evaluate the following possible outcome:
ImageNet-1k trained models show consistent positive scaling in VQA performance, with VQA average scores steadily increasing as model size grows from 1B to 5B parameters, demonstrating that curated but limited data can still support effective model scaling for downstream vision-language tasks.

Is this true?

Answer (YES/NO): NO